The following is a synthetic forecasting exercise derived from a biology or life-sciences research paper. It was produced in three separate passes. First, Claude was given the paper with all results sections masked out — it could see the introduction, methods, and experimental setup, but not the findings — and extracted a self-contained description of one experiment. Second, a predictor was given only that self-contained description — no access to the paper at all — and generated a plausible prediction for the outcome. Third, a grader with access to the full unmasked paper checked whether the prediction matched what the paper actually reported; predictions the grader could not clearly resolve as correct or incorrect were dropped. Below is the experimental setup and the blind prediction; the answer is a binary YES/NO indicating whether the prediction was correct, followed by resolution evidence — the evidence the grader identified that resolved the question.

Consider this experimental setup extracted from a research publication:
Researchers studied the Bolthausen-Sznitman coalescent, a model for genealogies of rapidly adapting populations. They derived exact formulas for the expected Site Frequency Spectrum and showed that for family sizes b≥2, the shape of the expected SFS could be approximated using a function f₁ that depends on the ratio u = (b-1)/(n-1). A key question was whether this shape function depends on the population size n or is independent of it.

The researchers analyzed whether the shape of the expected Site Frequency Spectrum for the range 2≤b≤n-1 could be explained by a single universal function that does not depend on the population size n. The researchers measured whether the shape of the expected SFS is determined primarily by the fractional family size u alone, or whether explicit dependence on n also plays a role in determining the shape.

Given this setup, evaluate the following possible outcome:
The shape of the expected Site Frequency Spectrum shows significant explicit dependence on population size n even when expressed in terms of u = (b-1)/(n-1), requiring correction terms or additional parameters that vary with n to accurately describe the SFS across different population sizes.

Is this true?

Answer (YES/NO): NO